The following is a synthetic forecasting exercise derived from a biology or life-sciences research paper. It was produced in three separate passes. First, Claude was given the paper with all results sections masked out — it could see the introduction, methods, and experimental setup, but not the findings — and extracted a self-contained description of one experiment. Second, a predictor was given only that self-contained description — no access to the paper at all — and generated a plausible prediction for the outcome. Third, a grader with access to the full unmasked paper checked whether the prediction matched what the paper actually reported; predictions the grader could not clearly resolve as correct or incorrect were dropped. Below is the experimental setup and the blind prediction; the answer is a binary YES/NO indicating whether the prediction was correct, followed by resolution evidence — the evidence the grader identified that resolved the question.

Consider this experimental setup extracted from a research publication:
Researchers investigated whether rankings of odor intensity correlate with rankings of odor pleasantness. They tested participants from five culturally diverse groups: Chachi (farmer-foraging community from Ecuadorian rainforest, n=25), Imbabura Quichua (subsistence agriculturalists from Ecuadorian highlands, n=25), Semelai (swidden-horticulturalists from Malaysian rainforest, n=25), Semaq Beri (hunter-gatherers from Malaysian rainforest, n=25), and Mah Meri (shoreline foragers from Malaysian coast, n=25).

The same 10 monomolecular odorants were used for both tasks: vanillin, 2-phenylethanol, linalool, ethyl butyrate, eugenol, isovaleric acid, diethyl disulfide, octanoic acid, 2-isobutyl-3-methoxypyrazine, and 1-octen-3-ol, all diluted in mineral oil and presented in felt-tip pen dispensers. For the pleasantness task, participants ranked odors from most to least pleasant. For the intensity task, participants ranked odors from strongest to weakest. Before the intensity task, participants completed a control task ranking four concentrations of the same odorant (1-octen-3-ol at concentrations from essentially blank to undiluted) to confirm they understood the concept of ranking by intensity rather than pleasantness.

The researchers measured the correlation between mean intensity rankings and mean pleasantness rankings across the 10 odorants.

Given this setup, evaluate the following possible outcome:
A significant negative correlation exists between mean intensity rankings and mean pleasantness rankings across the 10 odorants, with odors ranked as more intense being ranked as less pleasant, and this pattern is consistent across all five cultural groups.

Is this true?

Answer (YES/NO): NO